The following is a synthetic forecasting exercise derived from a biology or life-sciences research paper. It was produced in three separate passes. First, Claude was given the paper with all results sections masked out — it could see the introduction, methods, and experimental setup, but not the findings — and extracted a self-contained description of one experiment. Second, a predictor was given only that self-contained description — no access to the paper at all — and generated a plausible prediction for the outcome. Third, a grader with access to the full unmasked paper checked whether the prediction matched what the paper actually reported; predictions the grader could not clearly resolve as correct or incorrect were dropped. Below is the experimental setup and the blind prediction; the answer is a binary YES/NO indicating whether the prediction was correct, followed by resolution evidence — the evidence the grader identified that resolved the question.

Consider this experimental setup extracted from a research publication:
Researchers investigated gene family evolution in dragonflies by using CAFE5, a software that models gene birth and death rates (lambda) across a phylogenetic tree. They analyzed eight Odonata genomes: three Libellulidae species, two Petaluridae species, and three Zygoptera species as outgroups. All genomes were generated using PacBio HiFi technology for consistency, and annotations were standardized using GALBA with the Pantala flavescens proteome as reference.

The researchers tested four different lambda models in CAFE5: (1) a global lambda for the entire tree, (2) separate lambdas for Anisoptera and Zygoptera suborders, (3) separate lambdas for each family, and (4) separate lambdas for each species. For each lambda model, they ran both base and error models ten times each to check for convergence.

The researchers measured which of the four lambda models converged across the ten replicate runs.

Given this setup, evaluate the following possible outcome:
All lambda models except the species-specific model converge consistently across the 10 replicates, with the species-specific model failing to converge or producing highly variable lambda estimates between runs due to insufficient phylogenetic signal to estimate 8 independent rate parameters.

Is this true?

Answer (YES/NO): NO